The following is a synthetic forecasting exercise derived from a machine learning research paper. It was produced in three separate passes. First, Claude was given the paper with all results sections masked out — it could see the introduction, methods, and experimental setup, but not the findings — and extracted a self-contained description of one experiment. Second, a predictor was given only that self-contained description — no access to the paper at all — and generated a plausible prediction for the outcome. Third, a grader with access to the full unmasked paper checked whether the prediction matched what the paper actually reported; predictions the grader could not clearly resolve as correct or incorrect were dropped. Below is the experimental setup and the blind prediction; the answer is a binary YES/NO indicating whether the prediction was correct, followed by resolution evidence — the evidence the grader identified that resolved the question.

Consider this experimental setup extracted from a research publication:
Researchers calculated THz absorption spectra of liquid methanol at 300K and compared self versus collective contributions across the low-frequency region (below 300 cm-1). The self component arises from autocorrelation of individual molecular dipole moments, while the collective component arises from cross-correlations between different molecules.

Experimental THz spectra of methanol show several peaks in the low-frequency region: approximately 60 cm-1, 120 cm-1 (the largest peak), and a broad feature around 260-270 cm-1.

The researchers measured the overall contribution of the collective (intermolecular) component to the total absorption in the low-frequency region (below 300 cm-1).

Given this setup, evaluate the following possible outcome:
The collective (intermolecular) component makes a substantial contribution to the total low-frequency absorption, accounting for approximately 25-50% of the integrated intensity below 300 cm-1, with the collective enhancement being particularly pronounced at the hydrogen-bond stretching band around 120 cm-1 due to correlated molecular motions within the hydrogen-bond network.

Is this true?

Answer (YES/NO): NO